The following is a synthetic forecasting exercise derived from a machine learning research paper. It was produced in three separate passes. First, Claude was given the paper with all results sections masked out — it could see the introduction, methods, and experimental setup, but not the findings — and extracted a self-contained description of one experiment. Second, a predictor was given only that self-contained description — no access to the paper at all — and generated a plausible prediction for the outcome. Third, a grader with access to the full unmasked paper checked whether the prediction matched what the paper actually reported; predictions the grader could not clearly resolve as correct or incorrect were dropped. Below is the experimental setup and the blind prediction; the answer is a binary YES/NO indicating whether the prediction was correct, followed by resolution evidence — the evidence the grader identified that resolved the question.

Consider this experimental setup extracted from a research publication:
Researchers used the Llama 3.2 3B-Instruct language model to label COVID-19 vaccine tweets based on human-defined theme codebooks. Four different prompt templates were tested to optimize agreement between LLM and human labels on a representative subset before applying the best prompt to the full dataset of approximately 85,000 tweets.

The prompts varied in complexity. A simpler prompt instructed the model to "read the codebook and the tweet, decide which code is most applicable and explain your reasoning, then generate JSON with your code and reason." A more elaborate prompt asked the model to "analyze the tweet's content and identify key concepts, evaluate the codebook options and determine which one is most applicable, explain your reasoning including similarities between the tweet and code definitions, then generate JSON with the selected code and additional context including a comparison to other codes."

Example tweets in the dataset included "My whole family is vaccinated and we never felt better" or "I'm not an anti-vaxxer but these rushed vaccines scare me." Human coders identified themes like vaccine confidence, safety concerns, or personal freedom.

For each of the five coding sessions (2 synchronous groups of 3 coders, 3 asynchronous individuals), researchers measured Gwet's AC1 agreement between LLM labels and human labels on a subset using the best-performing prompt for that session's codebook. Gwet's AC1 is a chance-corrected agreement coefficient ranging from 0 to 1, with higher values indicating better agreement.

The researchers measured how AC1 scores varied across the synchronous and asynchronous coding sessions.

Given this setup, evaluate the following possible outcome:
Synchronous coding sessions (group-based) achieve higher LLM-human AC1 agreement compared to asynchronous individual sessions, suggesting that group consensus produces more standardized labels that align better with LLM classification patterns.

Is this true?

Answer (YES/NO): NO